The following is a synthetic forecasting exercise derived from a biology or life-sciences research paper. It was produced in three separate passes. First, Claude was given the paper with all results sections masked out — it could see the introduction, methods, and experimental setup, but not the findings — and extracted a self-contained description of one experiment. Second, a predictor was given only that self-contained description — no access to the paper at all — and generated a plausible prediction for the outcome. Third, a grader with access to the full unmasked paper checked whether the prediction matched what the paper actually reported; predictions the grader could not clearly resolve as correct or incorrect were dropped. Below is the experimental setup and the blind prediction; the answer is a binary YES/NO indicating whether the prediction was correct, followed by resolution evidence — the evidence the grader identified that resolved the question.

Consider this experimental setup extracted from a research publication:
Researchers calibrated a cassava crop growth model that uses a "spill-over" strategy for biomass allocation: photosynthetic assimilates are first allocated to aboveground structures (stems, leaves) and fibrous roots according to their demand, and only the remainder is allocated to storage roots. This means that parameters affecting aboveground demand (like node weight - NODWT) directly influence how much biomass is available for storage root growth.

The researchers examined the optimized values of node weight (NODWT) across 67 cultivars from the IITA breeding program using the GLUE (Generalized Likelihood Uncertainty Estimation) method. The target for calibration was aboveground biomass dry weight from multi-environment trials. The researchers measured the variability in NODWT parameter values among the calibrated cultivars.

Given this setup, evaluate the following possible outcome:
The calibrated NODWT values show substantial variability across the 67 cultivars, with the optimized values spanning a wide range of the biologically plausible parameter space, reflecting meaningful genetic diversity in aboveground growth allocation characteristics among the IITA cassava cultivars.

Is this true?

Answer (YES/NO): YES